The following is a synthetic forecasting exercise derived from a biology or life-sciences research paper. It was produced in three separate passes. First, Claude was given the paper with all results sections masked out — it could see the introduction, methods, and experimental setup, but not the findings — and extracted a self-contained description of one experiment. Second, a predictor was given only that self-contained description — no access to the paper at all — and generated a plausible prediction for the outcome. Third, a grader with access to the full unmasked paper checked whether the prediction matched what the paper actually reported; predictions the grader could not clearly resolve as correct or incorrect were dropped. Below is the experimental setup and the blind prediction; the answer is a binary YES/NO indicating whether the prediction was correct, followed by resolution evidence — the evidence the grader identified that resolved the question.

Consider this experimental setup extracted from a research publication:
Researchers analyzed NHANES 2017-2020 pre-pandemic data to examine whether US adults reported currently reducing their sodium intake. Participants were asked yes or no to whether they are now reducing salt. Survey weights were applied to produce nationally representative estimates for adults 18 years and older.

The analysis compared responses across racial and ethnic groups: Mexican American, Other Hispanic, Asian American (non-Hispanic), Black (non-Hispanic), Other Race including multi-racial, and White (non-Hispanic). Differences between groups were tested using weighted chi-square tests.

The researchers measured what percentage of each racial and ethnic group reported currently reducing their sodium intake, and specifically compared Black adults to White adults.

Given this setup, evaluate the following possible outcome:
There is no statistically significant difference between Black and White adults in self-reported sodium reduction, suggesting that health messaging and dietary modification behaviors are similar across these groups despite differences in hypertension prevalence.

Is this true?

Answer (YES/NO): NO